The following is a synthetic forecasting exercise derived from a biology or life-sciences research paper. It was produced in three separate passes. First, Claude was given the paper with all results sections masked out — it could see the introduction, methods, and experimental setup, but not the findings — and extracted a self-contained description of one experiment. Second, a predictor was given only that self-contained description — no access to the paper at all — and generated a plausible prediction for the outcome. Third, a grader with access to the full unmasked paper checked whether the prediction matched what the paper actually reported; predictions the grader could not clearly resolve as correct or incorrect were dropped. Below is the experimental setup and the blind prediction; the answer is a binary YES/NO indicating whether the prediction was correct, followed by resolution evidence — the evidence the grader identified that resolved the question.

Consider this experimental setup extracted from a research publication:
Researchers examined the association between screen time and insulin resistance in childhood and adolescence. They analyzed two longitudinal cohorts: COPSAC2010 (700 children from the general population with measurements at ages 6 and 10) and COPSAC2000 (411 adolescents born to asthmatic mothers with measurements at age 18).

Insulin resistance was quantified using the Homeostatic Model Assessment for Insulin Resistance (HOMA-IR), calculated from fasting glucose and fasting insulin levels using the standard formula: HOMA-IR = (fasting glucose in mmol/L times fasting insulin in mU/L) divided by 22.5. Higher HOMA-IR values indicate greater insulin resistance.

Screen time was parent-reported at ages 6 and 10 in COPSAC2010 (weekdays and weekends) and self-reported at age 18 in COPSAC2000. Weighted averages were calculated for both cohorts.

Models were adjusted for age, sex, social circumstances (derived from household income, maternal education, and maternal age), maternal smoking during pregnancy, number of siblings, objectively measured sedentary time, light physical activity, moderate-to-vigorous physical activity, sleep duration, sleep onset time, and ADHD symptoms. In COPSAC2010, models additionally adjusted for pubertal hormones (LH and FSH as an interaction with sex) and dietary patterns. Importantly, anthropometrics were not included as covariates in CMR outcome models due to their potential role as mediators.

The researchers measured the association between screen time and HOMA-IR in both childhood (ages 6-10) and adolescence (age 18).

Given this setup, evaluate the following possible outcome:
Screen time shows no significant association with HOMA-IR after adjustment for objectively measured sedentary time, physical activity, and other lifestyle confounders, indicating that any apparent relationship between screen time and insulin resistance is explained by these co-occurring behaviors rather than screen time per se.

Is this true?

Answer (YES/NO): NO